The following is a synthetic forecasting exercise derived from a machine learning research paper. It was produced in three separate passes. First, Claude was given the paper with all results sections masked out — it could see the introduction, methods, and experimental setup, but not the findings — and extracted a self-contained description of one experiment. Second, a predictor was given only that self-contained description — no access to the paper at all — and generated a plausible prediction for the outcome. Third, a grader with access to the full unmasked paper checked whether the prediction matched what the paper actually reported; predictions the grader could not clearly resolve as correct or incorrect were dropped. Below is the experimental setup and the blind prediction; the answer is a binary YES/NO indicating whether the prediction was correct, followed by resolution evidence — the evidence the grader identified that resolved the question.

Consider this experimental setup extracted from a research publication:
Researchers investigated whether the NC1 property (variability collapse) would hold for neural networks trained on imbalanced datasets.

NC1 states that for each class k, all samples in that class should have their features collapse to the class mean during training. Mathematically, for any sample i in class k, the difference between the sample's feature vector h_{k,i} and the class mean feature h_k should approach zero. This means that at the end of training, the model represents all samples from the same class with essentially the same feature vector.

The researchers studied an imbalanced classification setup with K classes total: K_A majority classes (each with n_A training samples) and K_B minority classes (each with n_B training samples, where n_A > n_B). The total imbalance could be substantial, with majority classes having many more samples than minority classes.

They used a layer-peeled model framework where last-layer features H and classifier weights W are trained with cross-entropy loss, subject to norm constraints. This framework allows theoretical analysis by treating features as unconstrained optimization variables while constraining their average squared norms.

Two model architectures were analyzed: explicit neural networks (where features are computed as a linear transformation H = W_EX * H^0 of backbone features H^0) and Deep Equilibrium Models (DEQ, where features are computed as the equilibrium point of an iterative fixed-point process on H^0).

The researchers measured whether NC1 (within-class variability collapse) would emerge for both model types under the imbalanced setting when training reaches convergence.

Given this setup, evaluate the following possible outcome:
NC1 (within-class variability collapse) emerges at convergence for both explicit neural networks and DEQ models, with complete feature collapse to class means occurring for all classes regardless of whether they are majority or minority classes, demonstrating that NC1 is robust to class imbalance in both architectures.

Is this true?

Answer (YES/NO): YES